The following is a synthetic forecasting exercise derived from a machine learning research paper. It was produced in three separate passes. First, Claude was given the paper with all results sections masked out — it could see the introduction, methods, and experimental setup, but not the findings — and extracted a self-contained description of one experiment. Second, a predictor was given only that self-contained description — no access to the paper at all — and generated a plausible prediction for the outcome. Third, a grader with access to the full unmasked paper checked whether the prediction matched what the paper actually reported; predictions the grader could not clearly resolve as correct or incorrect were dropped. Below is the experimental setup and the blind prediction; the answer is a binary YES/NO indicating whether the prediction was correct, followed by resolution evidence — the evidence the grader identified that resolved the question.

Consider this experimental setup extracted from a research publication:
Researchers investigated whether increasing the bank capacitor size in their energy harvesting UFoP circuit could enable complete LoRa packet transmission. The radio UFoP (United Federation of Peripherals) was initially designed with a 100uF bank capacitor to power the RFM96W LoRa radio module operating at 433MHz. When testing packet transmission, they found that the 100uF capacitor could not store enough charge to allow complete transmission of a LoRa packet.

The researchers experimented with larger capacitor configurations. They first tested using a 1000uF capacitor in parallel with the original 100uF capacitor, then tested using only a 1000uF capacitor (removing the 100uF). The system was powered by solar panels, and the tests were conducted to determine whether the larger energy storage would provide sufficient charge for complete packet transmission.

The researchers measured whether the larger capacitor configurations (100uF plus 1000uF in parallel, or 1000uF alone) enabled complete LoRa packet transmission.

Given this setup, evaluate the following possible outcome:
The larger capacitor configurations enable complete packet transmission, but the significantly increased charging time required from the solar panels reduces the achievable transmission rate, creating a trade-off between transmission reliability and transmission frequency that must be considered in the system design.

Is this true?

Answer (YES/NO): NO